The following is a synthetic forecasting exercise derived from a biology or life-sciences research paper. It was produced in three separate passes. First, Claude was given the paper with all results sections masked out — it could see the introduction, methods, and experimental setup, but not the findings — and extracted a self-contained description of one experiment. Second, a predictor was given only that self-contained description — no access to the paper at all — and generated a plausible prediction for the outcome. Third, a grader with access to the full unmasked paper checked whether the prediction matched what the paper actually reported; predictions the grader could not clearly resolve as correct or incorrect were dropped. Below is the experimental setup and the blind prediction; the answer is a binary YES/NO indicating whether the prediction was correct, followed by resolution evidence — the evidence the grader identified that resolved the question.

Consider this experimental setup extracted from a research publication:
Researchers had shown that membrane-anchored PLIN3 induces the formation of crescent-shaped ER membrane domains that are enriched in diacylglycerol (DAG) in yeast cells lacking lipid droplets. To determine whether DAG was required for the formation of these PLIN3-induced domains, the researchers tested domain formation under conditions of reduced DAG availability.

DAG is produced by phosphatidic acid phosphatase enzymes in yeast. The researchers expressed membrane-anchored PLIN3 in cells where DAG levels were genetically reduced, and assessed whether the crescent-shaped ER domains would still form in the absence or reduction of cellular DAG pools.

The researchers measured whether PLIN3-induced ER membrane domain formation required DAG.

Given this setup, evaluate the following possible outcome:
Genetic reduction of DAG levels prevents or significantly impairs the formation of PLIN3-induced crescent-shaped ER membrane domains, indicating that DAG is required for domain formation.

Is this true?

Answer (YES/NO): YES